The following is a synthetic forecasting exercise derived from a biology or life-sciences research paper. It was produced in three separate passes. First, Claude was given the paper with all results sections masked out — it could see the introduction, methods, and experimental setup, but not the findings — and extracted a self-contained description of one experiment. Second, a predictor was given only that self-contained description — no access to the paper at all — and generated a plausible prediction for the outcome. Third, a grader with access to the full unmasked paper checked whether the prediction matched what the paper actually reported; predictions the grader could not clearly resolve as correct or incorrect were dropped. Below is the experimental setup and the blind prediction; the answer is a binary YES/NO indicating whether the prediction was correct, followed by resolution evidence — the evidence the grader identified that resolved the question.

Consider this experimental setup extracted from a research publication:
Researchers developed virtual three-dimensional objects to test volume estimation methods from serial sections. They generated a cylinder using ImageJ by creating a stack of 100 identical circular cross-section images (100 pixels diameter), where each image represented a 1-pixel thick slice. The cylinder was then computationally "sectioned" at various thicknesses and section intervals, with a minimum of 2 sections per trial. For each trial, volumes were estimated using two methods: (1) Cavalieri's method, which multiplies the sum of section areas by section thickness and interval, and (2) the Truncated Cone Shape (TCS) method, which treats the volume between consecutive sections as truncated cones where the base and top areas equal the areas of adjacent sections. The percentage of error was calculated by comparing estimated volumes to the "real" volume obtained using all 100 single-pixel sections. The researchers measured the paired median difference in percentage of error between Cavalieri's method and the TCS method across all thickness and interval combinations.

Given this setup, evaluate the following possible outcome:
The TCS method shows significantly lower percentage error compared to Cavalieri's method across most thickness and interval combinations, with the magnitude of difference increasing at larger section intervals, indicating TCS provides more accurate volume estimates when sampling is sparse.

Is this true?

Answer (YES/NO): NO